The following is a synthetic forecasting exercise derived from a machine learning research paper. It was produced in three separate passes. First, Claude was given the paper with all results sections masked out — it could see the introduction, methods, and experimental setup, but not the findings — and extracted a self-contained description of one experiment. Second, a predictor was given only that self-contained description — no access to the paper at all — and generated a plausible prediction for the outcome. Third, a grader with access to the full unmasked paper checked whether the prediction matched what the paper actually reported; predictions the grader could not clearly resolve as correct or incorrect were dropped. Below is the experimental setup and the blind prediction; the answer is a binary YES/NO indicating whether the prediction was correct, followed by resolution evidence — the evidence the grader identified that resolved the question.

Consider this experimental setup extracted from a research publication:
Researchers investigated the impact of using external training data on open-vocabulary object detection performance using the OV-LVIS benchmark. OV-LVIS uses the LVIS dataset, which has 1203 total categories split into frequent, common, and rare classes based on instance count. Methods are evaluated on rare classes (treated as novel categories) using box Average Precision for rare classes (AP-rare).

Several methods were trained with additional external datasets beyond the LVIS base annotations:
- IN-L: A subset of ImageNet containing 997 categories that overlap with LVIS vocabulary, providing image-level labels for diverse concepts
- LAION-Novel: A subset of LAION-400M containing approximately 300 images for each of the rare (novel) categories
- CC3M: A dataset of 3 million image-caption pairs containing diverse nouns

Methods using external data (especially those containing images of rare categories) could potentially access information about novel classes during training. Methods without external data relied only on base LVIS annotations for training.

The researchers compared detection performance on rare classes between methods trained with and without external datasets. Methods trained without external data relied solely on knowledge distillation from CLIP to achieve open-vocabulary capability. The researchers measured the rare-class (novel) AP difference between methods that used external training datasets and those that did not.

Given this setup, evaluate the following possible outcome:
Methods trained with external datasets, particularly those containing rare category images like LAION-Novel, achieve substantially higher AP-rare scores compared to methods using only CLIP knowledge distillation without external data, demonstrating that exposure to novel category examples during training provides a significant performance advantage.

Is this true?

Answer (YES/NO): NO